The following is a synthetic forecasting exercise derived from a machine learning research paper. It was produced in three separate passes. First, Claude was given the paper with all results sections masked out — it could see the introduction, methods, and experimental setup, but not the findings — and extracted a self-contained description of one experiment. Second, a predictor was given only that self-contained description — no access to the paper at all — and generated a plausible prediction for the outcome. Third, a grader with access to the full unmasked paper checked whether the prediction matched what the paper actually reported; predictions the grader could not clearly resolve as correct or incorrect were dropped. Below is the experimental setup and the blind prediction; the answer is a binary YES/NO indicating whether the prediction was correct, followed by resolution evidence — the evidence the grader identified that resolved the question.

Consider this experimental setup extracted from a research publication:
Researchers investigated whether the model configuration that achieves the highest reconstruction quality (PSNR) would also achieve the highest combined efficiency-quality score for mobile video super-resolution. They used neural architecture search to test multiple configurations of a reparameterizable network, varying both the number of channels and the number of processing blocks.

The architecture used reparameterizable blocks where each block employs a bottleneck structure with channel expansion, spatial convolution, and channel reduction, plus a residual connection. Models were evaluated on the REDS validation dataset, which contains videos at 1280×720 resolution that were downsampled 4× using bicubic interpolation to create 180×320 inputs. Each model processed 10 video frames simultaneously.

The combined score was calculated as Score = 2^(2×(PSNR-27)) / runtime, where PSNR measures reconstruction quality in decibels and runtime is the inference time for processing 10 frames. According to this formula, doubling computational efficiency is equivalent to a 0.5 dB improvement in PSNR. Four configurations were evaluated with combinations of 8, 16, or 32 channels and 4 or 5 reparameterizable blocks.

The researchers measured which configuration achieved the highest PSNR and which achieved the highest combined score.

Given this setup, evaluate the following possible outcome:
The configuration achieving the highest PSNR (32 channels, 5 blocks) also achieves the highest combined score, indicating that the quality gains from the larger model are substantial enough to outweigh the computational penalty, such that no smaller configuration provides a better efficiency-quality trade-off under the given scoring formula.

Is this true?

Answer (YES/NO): NO